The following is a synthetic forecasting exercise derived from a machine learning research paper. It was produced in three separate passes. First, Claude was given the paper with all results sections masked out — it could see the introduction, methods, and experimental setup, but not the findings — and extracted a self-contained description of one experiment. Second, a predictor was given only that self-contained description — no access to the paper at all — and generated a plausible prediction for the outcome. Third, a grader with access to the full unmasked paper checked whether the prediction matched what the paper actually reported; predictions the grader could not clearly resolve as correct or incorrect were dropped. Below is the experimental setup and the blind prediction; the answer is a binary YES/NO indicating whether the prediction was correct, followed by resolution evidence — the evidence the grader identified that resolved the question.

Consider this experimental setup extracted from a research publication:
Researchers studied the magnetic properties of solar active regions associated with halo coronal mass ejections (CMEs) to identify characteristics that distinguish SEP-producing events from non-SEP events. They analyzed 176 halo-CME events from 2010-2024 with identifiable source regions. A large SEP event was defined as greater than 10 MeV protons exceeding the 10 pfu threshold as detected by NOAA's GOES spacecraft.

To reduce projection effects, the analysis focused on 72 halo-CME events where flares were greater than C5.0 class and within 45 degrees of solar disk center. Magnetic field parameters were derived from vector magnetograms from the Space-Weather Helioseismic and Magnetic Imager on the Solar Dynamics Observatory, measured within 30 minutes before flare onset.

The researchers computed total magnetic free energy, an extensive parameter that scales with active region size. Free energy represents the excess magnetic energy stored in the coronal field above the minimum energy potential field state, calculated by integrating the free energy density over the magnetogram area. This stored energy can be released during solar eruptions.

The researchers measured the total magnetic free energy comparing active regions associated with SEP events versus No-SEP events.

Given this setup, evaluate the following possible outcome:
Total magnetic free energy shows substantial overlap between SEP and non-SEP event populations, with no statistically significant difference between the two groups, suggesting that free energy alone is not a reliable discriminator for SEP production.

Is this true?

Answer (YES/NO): YES